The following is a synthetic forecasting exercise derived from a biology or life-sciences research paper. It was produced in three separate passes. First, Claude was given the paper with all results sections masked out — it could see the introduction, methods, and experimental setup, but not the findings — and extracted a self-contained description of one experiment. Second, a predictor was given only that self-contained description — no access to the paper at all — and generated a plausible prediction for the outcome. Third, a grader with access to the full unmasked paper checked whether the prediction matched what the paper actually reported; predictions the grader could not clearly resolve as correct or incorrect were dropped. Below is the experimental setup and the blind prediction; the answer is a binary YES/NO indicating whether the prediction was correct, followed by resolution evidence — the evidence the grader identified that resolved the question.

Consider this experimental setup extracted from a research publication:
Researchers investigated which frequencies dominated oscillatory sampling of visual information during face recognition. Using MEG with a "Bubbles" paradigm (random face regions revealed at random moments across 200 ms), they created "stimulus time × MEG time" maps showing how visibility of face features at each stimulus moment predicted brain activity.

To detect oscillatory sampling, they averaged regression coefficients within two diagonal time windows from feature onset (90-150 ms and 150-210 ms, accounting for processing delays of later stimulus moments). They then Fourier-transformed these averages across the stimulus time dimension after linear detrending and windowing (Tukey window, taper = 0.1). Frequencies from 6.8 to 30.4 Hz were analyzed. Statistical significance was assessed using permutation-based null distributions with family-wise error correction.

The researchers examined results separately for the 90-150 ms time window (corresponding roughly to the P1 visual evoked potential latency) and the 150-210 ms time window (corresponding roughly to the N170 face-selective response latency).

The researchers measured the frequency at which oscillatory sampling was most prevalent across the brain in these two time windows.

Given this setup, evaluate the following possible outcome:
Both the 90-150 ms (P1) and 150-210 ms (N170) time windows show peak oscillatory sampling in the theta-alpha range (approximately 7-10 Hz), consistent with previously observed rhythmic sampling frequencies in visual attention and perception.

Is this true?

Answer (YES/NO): NO